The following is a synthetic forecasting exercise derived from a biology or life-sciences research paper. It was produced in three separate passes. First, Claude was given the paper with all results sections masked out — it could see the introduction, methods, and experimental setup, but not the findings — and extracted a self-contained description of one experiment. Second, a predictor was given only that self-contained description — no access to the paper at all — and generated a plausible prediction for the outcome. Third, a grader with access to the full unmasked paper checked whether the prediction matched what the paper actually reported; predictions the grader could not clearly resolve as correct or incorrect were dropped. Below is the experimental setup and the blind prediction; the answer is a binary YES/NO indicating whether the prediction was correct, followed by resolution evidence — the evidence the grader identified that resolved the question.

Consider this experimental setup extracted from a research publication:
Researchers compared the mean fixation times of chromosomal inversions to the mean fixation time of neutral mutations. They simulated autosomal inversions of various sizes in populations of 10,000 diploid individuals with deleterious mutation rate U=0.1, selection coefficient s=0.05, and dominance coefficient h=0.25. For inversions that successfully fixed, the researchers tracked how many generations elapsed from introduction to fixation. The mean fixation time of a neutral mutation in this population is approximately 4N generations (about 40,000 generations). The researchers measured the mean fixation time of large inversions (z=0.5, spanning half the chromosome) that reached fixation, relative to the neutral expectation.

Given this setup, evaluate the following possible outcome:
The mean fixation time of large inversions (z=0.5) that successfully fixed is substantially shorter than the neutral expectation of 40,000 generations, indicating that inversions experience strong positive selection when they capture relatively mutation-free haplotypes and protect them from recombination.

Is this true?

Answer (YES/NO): YES